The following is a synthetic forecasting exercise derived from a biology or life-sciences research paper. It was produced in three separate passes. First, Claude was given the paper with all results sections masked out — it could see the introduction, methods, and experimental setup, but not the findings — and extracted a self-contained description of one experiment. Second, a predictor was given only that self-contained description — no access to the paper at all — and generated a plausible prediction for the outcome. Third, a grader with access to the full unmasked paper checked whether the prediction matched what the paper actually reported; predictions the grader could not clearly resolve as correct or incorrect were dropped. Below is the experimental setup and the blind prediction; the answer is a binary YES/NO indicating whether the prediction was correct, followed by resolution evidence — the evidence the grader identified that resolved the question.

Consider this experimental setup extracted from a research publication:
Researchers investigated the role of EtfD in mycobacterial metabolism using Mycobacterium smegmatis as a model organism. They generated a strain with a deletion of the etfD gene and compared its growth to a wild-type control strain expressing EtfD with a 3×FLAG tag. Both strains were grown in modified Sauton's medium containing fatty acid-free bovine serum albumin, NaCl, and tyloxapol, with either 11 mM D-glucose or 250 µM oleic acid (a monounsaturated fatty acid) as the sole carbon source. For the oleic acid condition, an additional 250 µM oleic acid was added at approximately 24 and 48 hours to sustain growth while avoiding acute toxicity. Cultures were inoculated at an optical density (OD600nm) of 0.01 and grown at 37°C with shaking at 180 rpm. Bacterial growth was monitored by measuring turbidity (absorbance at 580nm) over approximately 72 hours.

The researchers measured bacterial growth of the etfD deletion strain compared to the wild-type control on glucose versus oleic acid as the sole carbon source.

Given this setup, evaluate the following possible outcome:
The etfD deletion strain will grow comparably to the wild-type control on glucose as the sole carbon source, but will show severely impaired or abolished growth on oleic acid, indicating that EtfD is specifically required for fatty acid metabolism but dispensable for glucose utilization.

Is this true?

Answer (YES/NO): NO